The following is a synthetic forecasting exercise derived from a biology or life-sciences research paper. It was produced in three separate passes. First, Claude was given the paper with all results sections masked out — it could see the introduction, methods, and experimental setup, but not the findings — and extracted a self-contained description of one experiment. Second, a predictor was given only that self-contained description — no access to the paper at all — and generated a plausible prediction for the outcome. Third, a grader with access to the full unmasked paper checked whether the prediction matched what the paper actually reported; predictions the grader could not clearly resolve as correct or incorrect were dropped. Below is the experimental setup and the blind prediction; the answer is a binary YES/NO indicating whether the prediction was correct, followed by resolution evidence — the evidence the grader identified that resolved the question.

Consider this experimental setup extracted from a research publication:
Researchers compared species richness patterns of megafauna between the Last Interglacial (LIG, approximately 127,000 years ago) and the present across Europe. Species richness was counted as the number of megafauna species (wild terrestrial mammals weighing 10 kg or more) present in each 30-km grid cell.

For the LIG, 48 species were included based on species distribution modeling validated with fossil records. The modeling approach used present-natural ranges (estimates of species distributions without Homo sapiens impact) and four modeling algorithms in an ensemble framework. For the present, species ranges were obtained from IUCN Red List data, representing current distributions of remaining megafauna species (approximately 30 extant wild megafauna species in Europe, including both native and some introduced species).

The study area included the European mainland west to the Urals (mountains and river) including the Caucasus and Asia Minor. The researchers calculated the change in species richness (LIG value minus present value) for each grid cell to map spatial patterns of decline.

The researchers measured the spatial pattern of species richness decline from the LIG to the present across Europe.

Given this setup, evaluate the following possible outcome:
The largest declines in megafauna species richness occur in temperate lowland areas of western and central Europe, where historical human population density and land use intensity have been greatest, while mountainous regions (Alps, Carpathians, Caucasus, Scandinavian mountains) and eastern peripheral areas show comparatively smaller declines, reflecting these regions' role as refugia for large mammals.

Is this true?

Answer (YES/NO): NO